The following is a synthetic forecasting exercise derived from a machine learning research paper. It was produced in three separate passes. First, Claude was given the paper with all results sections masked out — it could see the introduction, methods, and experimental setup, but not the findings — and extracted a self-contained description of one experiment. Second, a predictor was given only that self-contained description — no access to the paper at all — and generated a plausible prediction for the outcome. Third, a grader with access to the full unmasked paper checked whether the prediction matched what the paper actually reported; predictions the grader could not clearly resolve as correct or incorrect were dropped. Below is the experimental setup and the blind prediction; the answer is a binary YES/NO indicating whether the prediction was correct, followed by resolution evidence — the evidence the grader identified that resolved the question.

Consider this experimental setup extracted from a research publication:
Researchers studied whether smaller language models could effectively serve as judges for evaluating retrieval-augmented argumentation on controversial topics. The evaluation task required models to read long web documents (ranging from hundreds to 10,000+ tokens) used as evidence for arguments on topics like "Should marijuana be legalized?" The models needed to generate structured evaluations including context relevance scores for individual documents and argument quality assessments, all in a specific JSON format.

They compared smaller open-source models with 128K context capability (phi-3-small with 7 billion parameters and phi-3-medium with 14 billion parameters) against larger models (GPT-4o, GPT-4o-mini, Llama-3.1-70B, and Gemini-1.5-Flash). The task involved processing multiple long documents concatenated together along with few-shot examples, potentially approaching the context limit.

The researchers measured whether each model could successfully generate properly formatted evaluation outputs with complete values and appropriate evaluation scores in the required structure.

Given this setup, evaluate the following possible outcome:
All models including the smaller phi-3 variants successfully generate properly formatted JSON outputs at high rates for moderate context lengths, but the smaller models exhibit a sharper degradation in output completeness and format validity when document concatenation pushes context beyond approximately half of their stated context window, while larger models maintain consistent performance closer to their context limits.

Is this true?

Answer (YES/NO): NO